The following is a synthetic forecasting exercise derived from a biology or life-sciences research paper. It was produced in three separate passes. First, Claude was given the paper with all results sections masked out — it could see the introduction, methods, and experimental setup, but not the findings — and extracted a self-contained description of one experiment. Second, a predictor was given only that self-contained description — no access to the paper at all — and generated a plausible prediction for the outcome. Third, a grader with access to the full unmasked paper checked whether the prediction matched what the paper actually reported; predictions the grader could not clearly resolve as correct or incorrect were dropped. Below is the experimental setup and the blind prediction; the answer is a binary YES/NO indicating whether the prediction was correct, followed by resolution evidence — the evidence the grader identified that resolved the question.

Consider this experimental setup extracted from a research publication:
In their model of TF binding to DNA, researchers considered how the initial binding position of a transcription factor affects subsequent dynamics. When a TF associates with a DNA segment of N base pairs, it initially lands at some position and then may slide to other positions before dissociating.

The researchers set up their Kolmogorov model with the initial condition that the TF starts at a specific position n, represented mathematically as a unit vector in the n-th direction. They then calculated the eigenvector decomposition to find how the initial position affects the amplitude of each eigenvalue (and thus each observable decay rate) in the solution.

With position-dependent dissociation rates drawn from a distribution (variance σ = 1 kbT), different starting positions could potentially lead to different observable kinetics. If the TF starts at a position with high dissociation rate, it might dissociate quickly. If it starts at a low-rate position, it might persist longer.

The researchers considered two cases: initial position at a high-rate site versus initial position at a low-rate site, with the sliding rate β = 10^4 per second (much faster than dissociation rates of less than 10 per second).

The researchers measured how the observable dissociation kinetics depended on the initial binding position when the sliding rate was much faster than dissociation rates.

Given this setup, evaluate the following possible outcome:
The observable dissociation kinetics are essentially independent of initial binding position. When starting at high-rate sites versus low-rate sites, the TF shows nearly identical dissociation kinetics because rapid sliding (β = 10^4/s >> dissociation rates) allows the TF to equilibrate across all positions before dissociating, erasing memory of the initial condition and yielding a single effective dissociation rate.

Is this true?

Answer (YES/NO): YES